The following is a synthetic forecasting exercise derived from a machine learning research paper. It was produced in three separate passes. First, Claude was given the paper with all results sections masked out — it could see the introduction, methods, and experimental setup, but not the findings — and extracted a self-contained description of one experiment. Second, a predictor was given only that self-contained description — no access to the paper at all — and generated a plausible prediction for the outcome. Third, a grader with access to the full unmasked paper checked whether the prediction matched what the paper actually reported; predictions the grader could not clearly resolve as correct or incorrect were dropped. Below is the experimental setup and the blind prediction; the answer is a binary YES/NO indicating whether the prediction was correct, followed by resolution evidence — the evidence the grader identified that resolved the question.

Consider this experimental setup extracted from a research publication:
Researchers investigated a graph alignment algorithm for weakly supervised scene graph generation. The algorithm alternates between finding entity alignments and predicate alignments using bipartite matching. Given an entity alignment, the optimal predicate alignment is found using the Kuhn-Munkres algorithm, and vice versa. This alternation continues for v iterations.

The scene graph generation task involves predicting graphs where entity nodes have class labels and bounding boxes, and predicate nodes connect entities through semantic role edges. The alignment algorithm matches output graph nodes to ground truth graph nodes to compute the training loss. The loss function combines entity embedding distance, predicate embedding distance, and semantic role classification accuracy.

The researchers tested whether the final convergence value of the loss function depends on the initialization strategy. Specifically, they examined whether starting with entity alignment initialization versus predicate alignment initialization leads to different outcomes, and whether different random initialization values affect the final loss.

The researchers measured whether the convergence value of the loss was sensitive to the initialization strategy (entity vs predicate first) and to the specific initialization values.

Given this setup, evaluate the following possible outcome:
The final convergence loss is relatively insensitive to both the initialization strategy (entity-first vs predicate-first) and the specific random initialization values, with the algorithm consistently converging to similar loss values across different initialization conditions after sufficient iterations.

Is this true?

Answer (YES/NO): YES